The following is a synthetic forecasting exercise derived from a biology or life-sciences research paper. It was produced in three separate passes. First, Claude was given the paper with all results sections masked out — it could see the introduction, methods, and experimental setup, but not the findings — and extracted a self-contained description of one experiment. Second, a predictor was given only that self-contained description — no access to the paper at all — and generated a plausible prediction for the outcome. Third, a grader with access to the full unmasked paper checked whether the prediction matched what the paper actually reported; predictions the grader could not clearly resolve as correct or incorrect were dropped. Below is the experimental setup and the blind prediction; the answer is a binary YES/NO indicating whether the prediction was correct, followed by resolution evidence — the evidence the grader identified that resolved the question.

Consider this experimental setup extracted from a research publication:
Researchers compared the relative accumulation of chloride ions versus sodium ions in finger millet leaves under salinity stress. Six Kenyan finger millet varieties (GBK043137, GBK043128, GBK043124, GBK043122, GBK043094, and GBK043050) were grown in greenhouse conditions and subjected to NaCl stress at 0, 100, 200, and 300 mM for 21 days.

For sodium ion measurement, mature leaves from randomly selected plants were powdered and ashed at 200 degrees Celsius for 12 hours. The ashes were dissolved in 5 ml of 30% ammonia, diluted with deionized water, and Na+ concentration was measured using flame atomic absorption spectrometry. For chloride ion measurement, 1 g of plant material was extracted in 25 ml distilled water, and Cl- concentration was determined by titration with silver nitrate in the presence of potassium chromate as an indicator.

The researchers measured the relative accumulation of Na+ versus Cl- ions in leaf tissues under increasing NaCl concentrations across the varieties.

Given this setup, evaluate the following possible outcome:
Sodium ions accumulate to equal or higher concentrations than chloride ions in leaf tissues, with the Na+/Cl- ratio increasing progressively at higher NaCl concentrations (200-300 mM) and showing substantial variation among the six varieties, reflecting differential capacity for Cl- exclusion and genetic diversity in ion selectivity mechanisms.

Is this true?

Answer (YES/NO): YES